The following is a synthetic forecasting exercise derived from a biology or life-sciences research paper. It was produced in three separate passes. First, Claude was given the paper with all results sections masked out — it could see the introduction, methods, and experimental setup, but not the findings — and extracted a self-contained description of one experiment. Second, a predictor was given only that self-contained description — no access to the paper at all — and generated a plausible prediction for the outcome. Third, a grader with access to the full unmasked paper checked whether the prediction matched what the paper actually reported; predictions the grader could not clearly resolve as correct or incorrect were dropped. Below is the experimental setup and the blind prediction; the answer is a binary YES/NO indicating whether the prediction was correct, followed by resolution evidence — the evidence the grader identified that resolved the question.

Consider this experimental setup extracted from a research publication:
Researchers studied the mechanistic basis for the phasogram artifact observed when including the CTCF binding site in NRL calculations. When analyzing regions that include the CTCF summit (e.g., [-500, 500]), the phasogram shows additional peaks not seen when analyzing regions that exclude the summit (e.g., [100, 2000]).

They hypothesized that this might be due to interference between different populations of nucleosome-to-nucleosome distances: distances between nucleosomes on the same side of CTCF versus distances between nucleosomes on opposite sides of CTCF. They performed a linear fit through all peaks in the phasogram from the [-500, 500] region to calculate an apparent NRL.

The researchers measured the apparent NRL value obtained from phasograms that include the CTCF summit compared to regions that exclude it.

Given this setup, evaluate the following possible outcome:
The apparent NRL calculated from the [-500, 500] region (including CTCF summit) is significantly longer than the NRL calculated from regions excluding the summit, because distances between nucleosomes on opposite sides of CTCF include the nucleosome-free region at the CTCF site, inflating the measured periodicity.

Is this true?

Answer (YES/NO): NO